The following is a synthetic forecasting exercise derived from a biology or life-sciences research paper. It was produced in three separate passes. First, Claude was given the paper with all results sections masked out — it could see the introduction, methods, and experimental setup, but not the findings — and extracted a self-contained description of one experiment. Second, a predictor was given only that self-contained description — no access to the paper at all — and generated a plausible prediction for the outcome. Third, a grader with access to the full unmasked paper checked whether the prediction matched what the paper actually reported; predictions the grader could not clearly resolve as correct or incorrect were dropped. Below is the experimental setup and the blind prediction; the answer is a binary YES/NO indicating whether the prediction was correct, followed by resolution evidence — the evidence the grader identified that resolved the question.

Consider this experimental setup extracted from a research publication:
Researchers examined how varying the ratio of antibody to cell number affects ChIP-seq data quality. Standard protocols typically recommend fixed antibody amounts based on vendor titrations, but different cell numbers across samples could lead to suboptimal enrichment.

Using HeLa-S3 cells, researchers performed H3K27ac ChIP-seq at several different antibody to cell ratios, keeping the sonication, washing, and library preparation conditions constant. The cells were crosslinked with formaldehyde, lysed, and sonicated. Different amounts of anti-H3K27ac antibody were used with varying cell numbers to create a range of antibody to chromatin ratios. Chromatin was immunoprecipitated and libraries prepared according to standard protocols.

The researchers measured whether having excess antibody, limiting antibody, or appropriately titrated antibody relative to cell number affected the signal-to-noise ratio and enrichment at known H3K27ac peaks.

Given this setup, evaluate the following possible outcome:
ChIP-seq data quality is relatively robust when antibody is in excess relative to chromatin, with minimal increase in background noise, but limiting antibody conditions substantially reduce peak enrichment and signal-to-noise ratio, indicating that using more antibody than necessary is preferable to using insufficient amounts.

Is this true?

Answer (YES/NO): NO